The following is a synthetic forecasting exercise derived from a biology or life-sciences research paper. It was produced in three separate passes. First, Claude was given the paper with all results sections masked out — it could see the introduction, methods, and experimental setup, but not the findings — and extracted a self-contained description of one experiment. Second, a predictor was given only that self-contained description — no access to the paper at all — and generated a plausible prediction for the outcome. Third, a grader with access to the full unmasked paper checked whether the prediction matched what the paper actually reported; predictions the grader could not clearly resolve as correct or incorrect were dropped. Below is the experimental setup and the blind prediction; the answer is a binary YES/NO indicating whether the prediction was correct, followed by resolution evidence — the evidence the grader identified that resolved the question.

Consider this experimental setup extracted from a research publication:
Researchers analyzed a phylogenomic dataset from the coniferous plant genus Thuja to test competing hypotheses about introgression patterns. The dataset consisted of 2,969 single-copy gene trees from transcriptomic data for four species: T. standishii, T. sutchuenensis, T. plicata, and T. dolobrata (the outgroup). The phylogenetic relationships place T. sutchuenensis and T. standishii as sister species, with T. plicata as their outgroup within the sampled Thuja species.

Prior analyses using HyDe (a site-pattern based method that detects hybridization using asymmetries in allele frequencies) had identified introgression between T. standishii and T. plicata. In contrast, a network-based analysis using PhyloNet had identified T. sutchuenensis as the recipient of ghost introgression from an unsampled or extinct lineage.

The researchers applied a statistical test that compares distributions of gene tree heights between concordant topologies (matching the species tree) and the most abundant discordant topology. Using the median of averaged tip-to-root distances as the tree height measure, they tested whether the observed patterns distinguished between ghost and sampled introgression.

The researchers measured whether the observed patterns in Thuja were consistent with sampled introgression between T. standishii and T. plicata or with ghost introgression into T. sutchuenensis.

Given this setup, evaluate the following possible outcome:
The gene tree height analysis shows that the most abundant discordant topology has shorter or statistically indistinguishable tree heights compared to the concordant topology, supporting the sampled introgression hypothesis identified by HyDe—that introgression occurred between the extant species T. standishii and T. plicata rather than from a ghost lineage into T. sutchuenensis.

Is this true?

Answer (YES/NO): NO